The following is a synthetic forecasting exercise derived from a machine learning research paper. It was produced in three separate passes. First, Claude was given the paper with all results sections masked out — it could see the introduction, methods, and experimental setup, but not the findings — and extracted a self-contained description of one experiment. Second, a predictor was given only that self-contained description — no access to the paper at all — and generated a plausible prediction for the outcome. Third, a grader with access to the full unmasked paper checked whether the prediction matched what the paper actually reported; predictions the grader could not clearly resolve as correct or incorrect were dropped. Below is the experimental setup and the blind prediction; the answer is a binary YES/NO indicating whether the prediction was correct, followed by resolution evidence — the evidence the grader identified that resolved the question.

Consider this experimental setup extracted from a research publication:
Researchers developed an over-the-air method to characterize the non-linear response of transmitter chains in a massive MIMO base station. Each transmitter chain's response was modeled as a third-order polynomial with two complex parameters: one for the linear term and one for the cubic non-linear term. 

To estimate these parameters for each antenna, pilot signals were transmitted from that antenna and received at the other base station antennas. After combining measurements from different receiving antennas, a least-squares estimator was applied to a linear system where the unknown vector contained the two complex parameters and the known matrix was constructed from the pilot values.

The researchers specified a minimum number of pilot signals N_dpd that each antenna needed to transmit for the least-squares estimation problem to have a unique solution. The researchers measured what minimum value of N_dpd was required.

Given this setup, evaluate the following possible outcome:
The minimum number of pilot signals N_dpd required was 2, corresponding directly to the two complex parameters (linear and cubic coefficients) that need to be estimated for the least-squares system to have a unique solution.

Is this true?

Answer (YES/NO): YES